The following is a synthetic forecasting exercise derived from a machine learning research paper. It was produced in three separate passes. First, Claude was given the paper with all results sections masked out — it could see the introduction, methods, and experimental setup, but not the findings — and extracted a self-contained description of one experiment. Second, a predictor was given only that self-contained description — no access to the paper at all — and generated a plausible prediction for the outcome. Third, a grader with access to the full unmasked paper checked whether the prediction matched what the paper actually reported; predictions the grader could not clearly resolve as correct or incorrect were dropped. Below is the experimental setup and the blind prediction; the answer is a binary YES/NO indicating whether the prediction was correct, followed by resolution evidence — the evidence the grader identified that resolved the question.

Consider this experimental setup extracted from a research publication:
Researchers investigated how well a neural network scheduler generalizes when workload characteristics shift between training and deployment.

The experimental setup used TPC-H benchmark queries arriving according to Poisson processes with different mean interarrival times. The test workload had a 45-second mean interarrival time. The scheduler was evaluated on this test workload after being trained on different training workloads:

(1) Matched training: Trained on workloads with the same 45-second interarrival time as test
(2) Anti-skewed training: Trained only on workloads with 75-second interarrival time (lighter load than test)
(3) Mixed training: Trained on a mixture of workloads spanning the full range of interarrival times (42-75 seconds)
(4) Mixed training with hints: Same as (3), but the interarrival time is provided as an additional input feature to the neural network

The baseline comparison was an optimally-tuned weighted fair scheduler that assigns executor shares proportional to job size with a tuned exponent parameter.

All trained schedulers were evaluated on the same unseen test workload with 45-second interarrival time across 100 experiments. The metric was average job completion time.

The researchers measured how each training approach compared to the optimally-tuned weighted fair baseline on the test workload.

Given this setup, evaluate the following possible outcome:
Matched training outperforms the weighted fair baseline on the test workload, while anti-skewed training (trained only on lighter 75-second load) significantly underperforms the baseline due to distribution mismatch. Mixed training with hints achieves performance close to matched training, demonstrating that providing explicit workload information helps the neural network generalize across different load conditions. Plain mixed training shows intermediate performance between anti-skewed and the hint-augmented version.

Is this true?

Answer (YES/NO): NO